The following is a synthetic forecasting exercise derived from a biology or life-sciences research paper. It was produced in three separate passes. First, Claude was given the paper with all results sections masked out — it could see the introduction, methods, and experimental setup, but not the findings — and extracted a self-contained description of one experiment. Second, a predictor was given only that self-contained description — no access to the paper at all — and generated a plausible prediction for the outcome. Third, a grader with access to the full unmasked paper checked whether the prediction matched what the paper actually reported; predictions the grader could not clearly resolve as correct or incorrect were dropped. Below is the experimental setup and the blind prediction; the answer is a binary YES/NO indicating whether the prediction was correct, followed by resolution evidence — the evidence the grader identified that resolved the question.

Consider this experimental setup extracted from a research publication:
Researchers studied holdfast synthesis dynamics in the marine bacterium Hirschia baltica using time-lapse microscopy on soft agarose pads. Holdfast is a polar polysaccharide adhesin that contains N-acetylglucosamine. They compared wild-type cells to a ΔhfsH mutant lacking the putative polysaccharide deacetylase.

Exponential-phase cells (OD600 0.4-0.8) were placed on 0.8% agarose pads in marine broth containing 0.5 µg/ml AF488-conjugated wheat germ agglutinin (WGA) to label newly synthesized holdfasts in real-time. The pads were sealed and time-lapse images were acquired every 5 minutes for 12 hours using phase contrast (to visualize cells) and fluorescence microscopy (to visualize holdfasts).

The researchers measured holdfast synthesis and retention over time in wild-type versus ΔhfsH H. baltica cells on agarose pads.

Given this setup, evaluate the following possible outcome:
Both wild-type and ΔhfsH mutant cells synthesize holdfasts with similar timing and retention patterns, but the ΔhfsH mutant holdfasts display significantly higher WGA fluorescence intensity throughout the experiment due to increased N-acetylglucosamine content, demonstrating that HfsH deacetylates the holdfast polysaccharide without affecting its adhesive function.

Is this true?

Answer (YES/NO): NO